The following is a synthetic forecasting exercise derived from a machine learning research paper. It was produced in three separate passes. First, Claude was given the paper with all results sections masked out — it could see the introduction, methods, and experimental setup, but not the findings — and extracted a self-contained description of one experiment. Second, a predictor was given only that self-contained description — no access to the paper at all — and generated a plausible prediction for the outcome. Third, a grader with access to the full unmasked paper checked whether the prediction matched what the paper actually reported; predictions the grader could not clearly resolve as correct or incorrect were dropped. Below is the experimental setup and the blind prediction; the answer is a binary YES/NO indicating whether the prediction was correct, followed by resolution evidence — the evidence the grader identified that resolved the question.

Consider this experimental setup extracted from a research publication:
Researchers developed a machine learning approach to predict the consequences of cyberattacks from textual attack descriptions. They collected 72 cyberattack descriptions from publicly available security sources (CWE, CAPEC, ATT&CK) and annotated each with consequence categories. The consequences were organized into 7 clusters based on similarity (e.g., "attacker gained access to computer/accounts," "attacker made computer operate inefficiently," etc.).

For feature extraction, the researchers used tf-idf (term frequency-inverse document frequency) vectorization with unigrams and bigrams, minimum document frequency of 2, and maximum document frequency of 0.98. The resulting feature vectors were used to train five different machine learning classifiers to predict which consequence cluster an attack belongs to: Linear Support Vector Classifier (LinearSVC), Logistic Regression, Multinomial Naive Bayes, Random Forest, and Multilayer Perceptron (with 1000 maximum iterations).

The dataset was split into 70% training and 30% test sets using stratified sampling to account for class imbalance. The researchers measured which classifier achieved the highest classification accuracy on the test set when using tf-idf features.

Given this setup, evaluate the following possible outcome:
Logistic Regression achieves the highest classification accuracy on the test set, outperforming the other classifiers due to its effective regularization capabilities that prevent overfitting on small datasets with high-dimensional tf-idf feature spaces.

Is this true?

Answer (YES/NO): NO